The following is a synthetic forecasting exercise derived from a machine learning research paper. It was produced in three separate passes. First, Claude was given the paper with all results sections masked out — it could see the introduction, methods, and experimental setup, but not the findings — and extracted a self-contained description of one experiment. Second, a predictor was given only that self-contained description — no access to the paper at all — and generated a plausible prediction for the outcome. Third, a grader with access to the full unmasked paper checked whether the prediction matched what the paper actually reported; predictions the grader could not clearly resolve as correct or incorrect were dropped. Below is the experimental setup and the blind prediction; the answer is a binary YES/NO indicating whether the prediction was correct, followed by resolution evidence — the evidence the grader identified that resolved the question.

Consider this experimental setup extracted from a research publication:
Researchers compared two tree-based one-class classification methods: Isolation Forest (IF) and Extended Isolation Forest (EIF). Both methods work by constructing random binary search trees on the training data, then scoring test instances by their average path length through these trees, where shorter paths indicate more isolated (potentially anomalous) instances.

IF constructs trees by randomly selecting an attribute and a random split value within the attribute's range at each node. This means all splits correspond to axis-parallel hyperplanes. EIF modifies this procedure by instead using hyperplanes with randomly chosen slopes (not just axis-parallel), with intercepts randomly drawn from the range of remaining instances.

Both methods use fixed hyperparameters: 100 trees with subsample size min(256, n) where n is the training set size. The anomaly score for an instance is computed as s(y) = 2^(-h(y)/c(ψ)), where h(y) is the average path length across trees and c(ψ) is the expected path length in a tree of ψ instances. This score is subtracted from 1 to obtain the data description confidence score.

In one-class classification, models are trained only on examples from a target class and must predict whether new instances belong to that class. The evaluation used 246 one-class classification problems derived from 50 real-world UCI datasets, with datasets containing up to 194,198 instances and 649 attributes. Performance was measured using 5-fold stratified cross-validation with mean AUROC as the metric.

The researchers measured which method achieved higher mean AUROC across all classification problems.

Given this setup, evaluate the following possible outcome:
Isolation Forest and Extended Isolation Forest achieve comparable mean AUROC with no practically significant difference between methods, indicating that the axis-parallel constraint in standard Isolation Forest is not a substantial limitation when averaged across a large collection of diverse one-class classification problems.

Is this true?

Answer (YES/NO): YES